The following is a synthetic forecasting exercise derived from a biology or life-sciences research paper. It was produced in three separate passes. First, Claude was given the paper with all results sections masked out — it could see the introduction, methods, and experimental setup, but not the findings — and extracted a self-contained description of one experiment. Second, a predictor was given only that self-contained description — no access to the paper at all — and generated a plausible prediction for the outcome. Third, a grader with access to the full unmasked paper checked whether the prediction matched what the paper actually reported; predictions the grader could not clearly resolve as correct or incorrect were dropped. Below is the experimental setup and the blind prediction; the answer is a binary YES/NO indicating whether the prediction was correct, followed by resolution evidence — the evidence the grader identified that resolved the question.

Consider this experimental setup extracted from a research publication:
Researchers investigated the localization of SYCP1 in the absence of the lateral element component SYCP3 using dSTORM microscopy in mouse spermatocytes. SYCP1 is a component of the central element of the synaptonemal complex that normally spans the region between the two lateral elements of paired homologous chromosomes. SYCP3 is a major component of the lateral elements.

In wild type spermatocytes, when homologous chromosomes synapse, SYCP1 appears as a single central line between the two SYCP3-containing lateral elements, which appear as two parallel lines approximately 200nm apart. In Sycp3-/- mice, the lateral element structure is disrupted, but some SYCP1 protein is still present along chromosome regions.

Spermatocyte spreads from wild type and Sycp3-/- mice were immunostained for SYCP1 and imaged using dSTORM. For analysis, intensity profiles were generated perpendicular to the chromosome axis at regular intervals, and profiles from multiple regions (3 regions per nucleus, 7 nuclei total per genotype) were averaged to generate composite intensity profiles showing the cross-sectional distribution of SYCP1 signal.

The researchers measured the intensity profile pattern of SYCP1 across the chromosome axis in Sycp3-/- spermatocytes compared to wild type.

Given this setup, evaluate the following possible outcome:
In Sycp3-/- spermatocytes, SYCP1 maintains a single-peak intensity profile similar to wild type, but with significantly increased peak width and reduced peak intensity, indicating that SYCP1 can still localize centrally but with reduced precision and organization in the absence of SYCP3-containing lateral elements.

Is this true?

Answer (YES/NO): NO